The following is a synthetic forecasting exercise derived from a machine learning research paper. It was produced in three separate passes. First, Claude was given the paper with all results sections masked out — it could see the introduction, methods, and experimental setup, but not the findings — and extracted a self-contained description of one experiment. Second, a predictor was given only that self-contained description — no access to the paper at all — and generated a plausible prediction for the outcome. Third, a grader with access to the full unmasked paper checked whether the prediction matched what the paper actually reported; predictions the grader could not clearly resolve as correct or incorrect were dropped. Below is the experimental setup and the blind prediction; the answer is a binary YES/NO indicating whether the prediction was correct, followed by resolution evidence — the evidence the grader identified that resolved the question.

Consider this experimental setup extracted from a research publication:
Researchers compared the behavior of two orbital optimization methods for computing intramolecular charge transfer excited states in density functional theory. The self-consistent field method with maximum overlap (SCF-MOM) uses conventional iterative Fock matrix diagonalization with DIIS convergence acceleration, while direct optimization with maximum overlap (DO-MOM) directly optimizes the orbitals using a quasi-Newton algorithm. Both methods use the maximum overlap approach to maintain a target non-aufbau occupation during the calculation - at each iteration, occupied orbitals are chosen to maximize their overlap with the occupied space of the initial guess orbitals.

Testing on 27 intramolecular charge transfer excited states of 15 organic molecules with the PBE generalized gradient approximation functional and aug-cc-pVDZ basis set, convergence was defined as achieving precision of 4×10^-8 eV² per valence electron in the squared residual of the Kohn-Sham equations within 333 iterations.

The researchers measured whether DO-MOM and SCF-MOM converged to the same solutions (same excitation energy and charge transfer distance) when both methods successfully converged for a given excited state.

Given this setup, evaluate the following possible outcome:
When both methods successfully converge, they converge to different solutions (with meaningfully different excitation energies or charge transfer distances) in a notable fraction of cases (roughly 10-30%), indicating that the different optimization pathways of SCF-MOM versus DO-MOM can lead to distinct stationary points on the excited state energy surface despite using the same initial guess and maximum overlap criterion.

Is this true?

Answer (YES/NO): YES